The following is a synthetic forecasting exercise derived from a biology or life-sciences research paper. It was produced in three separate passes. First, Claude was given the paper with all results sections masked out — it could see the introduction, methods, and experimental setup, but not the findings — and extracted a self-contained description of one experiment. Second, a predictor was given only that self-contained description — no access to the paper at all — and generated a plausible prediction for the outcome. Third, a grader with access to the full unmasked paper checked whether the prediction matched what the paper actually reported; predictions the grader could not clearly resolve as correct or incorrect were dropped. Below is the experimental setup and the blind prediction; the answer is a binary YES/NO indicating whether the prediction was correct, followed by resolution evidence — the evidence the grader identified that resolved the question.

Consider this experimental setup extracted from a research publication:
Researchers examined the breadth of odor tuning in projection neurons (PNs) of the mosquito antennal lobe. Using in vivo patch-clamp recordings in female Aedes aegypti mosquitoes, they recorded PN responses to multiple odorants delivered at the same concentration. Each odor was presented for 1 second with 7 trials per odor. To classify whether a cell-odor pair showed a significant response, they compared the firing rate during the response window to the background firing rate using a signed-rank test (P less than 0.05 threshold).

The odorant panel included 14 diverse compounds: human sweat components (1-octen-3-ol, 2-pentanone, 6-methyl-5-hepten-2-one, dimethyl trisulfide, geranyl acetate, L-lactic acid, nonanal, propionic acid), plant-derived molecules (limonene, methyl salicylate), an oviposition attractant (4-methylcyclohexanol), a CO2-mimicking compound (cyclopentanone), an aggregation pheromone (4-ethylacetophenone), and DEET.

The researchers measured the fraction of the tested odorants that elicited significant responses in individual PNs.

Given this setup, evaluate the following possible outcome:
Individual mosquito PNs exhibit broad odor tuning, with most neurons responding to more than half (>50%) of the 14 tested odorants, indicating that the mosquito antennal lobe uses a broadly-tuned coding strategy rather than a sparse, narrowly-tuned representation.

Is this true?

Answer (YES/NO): NO